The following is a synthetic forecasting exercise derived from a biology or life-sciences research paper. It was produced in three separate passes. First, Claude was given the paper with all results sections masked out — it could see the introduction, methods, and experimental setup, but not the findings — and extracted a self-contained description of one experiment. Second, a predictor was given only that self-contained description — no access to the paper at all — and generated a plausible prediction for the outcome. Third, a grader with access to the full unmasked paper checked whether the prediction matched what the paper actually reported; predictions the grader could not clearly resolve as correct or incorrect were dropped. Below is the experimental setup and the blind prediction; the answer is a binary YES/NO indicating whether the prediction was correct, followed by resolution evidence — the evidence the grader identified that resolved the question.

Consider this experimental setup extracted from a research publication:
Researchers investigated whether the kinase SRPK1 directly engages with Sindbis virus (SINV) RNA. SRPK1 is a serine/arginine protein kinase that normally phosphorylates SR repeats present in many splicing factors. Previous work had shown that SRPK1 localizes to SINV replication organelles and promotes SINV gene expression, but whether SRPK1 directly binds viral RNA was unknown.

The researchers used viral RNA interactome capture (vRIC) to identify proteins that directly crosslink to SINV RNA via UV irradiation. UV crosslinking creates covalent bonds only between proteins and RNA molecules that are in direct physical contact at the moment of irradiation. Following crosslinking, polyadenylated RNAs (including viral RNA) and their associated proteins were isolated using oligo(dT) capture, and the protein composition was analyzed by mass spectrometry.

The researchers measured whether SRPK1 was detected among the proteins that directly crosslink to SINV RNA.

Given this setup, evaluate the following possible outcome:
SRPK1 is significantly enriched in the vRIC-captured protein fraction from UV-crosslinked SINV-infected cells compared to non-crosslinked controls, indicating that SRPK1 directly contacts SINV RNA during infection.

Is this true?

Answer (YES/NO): YES